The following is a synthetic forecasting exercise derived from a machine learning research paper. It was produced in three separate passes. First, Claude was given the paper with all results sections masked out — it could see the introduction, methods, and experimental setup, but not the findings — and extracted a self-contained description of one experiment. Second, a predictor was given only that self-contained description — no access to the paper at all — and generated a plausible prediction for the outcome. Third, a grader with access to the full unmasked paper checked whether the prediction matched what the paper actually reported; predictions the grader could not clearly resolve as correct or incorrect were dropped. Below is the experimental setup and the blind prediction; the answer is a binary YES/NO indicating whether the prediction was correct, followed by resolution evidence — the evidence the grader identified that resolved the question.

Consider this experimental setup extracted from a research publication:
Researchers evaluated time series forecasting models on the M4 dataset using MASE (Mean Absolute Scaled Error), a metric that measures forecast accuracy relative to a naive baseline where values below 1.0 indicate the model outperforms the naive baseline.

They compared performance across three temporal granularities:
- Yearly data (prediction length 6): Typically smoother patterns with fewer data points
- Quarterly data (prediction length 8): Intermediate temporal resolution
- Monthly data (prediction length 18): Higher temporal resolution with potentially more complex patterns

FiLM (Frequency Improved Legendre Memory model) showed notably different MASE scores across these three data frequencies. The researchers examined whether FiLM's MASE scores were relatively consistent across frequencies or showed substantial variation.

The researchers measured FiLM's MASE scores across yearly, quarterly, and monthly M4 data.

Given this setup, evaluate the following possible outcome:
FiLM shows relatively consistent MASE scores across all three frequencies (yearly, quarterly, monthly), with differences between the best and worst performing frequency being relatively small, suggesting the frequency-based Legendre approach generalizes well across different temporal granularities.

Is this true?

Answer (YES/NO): NO